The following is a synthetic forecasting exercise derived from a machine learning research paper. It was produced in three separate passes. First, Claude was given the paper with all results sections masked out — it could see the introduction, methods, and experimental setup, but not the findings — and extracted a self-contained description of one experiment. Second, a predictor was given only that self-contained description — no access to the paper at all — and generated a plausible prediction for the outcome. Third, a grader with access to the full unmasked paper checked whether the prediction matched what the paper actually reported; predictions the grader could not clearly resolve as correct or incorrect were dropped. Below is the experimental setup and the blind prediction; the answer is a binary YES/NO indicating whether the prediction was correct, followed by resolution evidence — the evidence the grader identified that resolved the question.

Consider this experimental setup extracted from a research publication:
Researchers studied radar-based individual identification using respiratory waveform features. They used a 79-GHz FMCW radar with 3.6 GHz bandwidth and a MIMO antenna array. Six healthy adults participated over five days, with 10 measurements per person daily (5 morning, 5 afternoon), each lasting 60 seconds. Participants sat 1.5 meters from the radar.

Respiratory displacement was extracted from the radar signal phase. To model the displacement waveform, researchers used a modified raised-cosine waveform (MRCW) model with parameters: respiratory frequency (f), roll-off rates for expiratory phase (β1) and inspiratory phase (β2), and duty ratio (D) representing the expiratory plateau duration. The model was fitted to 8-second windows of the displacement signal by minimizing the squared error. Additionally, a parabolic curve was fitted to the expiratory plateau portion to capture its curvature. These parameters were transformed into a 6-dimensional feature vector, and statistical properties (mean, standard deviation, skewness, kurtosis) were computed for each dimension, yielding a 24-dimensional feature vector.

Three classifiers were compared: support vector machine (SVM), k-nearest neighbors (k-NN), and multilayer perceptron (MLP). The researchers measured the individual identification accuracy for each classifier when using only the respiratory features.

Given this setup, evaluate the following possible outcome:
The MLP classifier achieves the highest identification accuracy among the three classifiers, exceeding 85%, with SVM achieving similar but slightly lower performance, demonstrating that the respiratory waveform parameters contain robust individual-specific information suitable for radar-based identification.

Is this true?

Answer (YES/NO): NO